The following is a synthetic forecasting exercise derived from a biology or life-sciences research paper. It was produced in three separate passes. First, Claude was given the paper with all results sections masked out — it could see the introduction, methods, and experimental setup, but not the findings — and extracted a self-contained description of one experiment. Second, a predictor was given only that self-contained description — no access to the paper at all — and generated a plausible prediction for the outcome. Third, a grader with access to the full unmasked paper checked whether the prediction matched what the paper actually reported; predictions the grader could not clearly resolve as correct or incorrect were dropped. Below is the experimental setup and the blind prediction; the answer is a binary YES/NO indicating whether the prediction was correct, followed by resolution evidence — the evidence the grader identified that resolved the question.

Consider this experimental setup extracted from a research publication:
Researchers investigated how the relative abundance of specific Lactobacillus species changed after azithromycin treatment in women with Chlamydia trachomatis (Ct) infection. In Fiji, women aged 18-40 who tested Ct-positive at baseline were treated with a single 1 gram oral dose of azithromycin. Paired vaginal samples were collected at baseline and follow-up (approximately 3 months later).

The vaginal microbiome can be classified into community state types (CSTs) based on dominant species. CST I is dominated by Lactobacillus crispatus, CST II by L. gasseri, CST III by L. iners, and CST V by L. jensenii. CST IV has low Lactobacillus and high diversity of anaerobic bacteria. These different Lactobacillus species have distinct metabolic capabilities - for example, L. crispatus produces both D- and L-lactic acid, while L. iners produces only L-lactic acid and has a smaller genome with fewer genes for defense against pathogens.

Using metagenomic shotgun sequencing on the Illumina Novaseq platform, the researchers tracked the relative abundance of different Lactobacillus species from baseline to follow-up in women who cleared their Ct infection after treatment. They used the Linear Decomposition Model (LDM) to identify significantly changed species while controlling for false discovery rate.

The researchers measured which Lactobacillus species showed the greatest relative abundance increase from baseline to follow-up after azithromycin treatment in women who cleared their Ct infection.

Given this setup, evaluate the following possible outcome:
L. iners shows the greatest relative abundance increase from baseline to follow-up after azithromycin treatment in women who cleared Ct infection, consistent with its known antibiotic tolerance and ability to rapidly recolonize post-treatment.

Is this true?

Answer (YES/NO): YES